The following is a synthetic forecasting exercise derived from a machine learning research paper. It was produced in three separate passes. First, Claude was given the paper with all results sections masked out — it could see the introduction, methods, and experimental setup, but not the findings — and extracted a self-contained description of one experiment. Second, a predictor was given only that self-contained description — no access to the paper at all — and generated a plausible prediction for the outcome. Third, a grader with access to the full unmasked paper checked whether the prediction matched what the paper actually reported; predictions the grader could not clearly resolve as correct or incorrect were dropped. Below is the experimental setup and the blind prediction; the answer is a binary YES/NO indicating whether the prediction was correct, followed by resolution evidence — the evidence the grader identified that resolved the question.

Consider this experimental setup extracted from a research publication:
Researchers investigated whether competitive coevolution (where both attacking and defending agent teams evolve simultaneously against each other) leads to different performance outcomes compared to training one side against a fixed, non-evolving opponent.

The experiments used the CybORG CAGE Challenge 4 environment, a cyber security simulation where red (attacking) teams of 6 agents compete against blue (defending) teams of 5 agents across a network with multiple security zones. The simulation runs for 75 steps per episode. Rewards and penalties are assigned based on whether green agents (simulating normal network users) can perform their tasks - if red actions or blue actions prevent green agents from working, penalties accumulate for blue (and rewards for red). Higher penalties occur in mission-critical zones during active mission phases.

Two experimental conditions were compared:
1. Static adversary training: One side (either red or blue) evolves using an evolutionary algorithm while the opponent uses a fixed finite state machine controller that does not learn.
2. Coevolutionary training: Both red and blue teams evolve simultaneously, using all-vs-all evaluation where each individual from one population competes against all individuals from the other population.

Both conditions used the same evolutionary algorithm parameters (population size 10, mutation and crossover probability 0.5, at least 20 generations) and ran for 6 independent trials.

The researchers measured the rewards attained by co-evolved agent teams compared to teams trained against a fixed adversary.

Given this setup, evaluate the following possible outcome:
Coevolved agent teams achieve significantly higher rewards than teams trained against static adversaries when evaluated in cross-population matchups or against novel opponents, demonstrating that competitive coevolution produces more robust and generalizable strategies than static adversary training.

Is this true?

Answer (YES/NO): NO